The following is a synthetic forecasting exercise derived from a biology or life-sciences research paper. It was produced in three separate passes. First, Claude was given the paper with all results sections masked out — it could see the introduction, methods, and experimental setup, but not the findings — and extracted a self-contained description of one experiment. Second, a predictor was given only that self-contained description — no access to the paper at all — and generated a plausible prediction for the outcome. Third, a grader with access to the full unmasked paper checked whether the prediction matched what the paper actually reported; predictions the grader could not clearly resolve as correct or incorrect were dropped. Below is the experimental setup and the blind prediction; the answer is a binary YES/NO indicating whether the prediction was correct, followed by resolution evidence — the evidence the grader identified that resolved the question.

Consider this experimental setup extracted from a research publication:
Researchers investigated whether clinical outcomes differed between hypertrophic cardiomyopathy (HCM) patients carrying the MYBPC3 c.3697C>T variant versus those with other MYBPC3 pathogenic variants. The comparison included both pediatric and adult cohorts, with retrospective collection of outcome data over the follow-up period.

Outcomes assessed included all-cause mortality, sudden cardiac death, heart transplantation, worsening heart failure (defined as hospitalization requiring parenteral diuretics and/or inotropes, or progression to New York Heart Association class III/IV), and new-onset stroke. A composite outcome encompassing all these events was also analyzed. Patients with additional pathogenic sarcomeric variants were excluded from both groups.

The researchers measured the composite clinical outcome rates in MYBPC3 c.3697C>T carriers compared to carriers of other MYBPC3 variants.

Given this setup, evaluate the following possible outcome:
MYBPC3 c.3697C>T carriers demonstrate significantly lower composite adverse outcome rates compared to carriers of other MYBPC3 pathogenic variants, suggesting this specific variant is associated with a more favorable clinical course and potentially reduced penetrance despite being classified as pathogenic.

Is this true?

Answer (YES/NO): NO